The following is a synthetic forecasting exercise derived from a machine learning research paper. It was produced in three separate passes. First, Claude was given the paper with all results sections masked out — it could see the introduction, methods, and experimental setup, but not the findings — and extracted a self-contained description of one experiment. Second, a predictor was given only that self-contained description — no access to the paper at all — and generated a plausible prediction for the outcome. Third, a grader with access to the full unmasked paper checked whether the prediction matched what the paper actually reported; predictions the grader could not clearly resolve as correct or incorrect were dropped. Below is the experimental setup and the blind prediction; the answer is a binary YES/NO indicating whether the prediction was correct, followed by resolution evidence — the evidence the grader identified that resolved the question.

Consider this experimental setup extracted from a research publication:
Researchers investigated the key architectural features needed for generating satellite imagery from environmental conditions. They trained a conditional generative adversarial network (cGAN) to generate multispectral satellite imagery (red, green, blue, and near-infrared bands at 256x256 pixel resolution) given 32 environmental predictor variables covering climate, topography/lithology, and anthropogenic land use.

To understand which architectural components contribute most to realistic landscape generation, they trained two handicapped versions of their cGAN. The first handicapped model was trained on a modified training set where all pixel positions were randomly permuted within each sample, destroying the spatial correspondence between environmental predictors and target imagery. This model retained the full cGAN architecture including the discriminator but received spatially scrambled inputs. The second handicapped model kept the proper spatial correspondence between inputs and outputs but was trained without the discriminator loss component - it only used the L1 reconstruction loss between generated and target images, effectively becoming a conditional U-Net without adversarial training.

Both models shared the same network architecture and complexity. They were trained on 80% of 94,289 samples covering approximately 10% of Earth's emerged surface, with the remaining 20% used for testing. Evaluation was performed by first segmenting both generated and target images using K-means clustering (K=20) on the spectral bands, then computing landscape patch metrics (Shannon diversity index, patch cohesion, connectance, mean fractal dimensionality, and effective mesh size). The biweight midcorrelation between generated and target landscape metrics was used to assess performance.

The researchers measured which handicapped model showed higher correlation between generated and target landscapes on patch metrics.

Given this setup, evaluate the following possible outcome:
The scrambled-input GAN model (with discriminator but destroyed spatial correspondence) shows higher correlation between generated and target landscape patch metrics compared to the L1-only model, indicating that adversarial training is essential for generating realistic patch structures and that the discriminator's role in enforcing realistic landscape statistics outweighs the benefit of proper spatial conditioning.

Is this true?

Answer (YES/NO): NO